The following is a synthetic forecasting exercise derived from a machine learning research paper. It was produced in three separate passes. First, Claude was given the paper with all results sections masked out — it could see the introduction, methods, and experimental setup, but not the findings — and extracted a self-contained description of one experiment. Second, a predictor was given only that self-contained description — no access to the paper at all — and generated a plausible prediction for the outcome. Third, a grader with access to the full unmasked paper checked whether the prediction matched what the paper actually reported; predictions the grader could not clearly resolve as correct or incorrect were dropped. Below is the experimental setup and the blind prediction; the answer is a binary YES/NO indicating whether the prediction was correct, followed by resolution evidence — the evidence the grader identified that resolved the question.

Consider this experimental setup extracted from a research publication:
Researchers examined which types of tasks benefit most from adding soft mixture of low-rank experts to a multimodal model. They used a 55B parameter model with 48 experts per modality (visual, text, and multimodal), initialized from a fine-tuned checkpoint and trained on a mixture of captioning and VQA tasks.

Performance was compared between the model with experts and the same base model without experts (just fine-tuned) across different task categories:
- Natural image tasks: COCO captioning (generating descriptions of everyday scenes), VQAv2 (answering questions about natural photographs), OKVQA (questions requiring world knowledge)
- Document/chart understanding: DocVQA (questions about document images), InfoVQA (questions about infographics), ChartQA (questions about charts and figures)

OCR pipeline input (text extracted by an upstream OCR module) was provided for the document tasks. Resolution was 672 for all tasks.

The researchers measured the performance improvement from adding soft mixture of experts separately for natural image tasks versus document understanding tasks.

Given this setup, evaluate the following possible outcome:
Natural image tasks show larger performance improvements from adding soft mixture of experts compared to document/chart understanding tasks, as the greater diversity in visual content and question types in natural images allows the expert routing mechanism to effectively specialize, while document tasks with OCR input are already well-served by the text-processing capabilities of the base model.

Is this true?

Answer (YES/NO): NO